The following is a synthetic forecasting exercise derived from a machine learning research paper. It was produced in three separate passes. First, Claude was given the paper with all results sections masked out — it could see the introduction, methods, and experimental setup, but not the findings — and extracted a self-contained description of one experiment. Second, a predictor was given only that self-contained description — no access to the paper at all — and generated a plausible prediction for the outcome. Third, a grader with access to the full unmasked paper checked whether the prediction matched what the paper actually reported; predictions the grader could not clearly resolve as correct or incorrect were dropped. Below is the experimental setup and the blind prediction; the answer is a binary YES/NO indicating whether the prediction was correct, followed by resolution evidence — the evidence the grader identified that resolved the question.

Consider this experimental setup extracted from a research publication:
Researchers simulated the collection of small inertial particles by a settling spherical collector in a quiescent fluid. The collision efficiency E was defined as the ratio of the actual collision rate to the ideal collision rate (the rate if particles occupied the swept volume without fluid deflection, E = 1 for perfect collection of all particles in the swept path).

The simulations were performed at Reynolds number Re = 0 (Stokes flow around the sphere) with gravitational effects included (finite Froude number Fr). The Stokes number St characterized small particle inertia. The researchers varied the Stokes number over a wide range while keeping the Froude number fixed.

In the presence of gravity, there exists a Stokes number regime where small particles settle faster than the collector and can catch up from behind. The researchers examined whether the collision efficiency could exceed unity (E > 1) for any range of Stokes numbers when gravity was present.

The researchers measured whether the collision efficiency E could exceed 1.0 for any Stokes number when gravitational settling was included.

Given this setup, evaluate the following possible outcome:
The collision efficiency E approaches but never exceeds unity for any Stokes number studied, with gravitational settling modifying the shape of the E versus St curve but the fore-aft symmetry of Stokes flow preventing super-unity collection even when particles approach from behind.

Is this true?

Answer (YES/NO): NO